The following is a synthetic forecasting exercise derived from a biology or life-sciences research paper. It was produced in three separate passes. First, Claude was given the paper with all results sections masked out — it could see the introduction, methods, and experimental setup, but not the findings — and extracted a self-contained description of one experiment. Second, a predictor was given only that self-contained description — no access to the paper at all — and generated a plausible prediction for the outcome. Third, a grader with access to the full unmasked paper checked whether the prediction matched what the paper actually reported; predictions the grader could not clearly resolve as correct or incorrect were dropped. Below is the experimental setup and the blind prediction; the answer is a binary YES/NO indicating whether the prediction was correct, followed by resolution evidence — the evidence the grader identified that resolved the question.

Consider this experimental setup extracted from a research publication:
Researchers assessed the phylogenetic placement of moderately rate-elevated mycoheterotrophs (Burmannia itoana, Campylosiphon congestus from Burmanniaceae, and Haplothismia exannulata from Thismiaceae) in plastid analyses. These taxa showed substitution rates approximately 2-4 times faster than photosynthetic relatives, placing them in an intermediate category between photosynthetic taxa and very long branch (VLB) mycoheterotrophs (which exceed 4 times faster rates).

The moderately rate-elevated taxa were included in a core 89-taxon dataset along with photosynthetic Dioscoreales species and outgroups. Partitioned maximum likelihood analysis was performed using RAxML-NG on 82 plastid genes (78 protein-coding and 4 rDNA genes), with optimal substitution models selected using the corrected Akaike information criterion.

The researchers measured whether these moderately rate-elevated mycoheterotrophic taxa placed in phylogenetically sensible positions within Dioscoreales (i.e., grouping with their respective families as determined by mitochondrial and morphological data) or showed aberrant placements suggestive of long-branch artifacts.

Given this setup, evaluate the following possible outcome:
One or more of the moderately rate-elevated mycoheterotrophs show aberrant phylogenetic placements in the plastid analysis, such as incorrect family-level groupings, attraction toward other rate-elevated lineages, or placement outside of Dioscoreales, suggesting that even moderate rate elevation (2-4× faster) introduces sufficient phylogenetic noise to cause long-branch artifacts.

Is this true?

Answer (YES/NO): NO